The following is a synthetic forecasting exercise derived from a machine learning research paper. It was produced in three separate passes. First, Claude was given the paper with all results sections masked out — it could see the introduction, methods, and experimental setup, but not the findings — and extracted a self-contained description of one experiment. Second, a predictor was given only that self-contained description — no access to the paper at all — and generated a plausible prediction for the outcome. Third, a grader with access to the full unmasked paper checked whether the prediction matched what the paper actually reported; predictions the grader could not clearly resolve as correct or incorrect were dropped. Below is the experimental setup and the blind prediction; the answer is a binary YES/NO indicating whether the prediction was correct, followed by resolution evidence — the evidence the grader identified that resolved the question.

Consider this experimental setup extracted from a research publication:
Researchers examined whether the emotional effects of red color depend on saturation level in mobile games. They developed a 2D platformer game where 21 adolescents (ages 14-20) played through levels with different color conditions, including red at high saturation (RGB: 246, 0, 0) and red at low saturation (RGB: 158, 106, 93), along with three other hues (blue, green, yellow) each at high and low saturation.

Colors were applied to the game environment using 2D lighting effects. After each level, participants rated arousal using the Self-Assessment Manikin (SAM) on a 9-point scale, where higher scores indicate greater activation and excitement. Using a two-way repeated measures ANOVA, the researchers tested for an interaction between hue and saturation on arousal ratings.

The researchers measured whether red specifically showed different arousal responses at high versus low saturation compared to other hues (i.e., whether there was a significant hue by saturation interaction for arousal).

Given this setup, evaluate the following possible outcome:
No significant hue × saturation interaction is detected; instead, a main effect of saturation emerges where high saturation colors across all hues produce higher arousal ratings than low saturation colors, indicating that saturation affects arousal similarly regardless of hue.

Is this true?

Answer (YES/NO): NO